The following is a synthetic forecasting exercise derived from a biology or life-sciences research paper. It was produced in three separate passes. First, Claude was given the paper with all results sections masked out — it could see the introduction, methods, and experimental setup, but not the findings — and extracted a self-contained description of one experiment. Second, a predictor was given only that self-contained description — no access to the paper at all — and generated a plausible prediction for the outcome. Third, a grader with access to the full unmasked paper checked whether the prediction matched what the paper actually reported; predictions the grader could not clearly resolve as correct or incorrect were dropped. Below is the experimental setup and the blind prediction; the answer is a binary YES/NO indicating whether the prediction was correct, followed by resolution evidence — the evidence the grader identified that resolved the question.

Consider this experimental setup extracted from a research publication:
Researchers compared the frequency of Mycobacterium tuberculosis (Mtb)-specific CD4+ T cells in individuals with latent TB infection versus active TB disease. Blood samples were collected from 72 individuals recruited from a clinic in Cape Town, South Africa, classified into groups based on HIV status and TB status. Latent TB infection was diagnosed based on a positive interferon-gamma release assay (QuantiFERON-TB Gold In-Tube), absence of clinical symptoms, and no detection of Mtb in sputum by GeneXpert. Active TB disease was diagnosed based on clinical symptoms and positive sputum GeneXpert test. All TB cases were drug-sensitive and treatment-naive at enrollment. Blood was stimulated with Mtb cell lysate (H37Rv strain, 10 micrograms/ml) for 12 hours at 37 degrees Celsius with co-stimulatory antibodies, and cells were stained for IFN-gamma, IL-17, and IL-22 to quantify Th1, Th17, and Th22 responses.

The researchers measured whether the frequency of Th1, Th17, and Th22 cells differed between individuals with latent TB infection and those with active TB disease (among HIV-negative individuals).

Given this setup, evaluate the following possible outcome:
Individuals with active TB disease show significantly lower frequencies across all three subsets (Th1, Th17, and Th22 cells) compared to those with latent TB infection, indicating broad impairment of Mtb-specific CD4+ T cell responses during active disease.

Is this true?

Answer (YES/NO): NO